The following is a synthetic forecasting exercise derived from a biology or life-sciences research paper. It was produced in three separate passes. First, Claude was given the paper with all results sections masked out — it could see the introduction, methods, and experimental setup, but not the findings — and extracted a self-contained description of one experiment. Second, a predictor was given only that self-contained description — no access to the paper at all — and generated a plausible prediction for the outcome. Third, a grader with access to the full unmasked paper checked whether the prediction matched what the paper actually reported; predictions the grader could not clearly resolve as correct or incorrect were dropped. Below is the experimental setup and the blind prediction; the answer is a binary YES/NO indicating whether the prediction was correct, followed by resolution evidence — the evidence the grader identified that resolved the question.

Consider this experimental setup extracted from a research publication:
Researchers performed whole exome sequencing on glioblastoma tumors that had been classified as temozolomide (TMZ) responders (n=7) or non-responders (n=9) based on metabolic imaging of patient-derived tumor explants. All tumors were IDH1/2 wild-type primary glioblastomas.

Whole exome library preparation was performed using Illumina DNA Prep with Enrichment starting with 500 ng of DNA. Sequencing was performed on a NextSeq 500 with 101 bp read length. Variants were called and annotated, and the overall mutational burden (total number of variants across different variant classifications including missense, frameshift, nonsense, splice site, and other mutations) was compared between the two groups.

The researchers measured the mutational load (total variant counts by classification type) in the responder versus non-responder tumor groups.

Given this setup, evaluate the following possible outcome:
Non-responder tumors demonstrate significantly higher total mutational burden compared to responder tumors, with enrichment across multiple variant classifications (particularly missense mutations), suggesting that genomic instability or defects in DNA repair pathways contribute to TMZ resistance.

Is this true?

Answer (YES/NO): YES